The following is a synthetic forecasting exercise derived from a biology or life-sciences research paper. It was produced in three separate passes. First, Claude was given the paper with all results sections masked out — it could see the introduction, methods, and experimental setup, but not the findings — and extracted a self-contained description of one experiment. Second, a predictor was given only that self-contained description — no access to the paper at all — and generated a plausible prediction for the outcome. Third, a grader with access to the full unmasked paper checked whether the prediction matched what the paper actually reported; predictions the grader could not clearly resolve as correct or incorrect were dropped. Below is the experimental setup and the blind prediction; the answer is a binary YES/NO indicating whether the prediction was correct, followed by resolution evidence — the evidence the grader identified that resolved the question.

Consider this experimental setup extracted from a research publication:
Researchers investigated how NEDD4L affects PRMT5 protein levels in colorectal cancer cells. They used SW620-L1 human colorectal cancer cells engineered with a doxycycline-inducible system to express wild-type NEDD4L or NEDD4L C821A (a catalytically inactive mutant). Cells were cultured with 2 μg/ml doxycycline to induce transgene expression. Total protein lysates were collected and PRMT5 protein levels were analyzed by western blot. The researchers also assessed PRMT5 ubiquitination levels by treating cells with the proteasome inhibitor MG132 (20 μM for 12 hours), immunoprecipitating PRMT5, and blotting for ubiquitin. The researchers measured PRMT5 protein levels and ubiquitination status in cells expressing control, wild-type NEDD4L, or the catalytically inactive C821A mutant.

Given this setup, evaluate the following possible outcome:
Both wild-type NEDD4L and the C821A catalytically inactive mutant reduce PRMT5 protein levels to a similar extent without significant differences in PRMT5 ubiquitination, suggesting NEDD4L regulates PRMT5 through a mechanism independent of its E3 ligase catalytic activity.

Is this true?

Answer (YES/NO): NO